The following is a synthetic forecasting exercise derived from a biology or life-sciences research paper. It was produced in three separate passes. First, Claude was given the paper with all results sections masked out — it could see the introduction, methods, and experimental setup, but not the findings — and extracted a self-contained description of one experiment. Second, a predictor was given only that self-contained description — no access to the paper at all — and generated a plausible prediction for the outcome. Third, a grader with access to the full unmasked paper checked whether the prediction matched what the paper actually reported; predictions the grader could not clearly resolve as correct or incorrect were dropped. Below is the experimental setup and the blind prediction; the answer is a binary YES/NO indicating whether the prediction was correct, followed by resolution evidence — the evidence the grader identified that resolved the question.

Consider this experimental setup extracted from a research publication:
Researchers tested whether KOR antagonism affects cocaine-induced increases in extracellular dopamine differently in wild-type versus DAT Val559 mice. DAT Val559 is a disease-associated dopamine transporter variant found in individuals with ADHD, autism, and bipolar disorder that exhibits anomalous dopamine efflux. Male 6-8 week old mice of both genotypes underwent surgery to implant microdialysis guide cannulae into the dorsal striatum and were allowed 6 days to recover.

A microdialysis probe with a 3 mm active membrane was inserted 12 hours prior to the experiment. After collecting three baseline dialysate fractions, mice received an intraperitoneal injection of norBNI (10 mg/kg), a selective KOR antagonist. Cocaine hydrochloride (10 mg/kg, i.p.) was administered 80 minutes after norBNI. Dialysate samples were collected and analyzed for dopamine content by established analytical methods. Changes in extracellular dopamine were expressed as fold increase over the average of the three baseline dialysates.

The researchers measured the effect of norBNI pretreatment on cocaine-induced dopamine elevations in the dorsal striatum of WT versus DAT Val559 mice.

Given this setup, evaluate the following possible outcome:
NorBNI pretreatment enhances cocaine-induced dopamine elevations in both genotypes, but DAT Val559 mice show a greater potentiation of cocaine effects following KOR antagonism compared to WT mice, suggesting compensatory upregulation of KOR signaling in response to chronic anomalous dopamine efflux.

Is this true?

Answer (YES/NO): NO